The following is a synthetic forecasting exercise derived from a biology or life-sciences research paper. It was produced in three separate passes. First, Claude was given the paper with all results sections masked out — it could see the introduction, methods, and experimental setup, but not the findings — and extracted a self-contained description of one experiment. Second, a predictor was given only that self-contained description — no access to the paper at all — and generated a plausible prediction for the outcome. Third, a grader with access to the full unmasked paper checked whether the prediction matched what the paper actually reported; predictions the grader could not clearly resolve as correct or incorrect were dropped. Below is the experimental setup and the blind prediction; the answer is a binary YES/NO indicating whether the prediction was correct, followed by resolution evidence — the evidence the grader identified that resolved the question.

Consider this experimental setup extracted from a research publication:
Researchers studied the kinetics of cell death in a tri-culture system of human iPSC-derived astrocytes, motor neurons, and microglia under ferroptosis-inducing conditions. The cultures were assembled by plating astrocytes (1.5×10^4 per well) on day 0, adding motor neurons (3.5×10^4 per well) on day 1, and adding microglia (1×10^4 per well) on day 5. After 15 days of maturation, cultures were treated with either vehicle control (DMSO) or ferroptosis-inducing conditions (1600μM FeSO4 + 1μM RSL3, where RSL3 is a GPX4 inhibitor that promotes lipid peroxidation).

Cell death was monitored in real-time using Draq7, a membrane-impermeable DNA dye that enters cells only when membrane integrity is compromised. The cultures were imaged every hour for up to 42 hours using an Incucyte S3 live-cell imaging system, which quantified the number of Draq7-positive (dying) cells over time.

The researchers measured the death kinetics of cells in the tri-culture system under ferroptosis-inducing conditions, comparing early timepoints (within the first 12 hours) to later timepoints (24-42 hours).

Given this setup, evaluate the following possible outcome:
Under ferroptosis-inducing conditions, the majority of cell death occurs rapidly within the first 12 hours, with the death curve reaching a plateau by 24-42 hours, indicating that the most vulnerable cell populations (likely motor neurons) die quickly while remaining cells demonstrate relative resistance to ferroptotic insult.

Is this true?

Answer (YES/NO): NO